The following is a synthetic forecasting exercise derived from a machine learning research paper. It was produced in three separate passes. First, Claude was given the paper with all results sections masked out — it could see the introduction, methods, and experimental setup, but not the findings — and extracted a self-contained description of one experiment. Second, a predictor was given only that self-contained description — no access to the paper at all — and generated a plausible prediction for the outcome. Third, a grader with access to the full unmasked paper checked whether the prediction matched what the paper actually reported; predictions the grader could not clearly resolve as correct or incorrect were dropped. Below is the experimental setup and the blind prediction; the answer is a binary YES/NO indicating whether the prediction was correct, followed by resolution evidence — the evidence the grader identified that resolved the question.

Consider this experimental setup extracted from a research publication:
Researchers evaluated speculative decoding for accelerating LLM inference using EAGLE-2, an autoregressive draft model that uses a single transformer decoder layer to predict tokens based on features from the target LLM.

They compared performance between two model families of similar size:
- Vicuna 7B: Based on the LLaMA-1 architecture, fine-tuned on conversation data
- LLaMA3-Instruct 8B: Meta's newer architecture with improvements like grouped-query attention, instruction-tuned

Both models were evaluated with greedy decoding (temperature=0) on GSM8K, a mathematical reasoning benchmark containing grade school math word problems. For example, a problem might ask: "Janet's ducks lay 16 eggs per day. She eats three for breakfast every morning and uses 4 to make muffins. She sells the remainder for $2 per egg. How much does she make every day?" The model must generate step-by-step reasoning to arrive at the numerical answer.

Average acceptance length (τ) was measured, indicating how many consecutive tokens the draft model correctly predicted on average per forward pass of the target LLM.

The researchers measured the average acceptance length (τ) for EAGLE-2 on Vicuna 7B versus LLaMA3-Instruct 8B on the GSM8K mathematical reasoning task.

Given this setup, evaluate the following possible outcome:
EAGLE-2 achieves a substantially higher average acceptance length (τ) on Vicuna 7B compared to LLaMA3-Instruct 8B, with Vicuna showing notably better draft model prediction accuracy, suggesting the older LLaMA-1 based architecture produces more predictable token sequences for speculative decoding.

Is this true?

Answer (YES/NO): NO